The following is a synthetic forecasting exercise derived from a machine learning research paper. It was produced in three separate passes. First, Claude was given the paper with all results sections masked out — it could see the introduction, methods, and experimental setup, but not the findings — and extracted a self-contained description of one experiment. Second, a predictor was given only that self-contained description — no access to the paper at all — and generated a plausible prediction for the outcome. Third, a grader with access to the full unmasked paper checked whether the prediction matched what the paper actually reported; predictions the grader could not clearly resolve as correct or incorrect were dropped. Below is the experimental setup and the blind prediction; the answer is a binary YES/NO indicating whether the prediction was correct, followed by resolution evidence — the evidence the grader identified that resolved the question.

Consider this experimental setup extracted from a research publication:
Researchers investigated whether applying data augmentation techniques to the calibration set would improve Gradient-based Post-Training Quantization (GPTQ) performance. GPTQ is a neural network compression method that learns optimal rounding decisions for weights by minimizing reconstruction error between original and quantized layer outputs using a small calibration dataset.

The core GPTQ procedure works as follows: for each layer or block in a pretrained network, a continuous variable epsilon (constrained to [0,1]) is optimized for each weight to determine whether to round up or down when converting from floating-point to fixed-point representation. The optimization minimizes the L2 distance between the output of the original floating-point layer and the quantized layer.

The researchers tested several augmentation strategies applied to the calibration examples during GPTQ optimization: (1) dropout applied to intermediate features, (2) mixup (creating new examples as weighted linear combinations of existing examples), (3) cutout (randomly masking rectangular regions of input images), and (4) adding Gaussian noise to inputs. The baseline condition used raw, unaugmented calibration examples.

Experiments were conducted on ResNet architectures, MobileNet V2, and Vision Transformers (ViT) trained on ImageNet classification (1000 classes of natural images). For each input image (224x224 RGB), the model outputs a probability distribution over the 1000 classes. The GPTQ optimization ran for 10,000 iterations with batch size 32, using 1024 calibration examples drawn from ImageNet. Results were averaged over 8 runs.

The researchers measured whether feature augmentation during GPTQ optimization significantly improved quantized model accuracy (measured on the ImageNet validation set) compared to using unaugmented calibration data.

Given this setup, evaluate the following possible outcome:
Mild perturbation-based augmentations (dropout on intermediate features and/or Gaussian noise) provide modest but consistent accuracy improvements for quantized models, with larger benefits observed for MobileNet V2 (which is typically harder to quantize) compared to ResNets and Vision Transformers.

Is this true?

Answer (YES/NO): NO